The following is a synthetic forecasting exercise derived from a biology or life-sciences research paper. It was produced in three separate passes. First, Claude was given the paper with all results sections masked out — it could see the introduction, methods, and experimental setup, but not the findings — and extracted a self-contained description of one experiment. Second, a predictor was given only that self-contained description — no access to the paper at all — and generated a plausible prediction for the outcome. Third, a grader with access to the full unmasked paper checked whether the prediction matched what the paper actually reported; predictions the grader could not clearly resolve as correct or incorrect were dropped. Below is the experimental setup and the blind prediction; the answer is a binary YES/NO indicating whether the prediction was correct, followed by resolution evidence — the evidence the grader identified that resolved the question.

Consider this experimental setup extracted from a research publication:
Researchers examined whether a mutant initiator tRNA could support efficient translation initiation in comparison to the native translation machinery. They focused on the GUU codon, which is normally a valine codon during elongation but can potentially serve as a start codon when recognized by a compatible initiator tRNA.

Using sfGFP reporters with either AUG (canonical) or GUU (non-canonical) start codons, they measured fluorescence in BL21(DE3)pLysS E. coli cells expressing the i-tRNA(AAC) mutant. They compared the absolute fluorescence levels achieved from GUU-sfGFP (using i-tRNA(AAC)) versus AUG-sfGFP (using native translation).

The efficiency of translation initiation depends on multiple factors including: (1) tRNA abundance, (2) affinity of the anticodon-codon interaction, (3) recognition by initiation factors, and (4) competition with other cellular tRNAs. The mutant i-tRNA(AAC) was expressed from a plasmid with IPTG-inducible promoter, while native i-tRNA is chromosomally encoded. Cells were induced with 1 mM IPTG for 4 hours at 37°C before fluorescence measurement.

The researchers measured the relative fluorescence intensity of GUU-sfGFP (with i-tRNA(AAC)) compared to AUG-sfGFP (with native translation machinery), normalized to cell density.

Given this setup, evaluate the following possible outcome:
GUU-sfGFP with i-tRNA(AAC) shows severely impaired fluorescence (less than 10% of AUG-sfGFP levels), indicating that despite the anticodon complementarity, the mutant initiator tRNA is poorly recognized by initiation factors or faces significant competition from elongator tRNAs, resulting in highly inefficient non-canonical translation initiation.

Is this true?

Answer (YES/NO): YES